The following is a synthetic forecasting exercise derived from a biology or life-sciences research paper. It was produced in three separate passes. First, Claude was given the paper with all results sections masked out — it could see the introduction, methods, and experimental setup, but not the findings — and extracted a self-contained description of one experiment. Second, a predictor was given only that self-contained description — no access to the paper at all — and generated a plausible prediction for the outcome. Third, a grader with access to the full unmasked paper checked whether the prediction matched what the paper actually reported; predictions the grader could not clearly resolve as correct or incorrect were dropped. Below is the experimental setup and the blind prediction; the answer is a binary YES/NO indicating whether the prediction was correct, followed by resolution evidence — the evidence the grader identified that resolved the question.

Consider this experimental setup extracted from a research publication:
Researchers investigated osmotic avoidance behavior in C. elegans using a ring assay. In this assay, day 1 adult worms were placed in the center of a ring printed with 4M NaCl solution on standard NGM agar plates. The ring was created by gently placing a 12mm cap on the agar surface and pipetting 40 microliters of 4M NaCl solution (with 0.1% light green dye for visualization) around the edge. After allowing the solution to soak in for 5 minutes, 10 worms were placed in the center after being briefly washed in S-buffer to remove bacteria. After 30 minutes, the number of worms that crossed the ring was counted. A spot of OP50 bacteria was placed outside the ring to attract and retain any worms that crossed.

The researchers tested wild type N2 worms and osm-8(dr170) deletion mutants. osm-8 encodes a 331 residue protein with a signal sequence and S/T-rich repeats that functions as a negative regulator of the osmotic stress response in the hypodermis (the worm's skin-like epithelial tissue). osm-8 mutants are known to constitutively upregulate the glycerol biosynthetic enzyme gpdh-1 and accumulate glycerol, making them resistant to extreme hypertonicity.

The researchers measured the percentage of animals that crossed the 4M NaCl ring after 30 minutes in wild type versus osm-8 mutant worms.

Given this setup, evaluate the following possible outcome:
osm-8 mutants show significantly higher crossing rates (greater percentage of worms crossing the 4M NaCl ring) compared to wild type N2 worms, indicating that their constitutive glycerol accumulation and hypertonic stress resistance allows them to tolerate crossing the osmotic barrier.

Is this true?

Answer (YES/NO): NO